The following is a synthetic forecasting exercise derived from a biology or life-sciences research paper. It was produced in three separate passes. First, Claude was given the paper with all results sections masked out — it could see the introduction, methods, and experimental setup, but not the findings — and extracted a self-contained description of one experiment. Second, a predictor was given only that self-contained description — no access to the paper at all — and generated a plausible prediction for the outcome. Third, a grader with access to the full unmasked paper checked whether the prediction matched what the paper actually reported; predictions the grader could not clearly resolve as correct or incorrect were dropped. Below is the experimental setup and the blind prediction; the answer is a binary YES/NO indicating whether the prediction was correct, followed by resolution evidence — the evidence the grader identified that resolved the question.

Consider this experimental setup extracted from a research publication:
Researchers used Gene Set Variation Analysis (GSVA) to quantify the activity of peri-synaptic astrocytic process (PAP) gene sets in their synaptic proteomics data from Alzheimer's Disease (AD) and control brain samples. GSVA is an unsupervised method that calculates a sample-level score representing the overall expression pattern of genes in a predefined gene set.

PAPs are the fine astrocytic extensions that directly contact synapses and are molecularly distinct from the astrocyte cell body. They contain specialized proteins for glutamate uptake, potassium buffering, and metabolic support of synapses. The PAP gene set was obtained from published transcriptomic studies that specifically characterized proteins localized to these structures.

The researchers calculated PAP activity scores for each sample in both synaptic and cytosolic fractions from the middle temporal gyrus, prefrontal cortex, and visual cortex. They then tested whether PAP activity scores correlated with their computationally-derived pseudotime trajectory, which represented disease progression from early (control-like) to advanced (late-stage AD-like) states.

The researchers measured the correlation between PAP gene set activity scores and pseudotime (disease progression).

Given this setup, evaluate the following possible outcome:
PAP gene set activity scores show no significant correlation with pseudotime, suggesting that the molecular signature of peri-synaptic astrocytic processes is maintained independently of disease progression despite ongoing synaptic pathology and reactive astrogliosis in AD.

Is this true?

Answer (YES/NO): NO